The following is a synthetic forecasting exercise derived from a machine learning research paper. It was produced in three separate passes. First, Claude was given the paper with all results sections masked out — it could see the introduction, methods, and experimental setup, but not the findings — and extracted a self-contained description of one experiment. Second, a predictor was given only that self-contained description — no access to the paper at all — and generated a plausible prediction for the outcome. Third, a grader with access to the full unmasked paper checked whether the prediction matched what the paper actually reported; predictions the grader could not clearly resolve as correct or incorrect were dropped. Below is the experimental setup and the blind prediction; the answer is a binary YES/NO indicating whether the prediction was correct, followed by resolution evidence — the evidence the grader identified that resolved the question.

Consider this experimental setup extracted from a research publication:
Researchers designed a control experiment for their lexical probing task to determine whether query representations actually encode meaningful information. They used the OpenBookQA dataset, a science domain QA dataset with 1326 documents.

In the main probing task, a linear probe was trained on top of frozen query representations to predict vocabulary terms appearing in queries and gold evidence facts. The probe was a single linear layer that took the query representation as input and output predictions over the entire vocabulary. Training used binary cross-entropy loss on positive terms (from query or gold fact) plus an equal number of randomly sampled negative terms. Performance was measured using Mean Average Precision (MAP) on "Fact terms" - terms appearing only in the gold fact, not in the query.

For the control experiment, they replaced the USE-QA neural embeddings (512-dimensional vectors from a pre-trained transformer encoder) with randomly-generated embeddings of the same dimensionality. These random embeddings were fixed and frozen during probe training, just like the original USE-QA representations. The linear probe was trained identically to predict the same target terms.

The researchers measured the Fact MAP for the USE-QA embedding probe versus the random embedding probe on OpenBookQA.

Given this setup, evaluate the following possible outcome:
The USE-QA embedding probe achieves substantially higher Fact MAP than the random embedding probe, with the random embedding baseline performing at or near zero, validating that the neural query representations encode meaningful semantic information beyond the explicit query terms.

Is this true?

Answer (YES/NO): NO